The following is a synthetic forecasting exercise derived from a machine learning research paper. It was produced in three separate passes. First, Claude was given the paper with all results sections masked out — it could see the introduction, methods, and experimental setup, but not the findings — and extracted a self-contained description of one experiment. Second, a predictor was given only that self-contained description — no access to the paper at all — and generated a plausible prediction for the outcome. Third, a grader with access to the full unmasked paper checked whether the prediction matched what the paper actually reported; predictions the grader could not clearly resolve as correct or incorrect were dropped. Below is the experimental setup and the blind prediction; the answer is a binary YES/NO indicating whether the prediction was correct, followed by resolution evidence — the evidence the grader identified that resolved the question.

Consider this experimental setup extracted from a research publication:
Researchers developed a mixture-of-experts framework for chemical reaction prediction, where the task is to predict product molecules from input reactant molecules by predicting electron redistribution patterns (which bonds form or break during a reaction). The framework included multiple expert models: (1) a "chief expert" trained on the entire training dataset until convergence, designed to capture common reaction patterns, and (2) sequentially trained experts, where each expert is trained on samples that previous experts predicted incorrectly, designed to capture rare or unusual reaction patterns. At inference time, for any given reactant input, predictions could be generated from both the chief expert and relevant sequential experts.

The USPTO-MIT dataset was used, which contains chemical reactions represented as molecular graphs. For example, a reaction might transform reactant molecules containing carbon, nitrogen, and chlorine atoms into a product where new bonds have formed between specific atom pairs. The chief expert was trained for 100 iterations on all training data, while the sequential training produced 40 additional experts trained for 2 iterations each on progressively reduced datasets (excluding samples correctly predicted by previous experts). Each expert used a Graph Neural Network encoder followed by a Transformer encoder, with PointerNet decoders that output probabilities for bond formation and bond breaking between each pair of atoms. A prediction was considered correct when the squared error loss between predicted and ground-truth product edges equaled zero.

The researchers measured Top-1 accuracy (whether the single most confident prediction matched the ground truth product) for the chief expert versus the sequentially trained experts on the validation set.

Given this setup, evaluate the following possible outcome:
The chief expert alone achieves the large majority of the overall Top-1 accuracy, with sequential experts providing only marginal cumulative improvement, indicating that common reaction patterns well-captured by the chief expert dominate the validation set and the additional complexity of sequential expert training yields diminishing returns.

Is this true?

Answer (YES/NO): YES